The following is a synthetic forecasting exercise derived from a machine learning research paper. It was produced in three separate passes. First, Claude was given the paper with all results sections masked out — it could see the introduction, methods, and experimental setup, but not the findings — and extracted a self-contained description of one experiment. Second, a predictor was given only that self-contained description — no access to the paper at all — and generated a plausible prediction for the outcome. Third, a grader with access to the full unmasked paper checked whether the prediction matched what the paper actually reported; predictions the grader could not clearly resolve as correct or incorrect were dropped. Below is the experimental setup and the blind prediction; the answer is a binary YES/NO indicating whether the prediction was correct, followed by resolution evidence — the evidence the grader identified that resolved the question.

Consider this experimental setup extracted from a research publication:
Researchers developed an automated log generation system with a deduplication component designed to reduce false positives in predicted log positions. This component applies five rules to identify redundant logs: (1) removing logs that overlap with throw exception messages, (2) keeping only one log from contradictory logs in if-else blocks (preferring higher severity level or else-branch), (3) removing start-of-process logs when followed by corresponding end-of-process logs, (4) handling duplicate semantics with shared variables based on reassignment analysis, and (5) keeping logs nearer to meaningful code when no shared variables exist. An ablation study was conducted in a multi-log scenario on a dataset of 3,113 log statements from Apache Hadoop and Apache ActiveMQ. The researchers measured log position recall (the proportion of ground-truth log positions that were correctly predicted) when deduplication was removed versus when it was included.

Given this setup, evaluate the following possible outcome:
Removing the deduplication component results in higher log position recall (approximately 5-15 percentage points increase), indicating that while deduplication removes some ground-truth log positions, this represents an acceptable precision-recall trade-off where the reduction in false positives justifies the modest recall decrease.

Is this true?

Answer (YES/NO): NO